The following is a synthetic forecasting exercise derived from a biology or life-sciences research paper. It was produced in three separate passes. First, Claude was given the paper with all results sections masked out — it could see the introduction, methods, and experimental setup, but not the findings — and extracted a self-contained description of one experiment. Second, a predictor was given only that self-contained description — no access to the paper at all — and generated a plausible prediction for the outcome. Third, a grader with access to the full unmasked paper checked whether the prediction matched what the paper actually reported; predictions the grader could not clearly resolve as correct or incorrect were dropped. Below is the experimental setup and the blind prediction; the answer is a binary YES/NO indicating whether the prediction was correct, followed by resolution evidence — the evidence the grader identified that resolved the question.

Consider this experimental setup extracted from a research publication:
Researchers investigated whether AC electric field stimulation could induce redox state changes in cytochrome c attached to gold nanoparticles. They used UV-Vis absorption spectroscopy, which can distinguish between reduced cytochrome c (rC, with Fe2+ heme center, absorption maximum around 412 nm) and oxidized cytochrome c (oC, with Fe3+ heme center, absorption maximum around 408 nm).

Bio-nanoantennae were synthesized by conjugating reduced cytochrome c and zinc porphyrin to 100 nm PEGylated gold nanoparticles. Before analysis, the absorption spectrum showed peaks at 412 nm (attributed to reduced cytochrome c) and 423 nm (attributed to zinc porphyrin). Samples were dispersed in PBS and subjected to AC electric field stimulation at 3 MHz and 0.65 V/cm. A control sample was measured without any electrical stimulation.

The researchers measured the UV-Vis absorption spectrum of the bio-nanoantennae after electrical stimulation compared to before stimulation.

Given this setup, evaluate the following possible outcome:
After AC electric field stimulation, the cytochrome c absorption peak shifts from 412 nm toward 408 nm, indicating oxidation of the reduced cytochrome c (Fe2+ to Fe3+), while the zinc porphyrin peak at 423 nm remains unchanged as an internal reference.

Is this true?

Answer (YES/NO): NO